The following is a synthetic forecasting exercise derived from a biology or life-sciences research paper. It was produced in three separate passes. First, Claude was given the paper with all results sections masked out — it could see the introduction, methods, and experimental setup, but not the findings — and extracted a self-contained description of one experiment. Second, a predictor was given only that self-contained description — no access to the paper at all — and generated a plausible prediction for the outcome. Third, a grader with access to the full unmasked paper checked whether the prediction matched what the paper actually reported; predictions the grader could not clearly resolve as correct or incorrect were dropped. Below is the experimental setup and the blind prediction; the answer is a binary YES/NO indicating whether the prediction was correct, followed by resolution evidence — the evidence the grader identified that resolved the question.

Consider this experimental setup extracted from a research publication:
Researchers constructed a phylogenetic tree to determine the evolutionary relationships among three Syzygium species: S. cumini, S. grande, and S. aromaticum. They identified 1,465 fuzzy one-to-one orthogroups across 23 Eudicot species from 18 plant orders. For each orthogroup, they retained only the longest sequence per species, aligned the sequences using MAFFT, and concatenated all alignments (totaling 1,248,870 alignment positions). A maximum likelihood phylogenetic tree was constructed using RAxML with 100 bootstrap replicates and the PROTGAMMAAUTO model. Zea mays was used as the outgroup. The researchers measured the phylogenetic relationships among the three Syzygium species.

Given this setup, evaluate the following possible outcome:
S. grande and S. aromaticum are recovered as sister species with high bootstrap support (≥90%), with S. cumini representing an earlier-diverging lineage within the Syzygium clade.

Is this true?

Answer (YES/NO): NO